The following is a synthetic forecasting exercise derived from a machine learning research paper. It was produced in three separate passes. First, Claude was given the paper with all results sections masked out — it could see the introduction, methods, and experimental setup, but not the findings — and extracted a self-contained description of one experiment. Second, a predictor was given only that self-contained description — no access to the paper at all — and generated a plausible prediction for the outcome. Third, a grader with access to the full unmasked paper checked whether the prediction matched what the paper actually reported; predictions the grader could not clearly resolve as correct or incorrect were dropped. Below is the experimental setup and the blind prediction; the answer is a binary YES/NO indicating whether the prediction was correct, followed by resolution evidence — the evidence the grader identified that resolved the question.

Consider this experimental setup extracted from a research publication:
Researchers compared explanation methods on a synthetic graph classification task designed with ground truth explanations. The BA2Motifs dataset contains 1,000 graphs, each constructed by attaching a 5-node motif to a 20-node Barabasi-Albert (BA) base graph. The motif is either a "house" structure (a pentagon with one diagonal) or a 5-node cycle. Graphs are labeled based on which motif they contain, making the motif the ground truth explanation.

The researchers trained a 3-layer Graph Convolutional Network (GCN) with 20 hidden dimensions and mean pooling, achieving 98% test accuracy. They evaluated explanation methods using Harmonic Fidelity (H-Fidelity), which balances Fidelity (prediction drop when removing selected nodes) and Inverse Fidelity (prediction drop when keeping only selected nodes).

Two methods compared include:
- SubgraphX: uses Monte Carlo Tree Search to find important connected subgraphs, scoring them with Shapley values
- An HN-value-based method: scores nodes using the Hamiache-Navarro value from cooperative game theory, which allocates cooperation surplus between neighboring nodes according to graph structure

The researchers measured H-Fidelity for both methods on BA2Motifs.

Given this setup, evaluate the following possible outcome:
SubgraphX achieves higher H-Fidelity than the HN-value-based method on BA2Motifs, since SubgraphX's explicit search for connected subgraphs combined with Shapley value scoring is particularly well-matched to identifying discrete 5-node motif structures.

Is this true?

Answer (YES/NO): YES